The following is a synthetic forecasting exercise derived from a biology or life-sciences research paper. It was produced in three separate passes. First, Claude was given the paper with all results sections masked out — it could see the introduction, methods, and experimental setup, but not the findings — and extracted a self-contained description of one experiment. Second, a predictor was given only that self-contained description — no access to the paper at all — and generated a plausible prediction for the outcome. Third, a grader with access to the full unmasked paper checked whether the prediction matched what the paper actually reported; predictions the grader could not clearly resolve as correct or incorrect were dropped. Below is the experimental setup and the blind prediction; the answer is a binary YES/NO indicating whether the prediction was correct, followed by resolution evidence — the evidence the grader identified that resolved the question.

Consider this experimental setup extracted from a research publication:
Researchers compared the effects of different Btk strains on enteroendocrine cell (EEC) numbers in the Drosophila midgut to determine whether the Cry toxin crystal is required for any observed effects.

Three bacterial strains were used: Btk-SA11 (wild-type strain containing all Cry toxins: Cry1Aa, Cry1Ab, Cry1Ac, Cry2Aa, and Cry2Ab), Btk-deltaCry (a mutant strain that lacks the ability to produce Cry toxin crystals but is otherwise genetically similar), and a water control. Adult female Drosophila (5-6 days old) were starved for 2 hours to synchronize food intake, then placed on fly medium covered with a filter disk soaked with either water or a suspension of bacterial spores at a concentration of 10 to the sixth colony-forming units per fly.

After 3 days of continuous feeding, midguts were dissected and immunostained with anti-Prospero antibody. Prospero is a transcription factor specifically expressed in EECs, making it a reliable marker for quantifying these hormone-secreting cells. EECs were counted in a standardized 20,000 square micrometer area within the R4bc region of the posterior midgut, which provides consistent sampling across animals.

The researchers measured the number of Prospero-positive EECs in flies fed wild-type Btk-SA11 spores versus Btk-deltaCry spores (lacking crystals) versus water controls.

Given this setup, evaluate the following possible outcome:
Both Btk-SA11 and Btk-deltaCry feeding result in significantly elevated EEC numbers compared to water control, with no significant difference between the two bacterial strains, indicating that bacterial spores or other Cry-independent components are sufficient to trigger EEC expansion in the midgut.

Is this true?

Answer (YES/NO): NO